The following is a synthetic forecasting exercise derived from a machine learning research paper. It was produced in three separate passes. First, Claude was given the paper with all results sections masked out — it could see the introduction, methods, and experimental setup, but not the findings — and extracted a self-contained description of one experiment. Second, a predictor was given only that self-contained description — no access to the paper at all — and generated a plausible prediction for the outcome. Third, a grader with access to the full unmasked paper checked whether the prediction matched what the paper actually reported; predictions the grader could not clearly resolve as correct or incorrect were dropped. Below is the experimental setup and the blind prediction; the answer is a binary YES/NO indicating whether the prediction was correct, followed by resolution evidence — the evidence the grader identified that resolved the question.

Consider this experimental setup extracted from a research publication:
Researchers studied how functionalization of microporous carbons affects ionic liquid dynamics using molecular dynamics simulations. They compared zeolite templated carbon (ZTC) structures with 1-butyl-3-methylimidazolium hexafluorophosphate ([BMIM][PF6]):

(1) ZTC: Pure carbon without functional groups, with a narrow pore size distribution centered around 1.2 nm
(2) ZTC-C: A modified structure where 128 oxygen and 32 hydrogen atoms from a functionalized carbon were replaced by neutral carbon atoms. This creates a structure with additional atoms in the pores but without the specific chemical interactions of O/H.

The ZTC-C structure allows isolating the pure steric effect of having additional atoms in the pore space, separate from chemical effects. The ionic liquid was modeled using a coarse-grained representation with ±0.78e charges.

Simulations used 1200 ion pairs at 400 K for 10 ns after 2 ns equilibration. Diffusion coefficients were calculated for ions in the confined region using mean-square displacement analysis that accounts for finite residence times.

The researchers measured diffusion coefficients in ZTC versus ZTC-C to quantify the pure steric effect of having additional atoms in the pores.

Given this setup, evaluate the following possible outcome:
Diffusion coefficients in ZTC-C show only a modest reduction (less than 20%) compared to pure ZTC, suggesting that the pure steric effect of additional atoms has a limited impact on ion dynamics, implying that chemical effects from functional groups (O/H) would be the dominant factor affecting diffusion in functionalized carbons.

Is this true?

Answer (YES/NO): NO